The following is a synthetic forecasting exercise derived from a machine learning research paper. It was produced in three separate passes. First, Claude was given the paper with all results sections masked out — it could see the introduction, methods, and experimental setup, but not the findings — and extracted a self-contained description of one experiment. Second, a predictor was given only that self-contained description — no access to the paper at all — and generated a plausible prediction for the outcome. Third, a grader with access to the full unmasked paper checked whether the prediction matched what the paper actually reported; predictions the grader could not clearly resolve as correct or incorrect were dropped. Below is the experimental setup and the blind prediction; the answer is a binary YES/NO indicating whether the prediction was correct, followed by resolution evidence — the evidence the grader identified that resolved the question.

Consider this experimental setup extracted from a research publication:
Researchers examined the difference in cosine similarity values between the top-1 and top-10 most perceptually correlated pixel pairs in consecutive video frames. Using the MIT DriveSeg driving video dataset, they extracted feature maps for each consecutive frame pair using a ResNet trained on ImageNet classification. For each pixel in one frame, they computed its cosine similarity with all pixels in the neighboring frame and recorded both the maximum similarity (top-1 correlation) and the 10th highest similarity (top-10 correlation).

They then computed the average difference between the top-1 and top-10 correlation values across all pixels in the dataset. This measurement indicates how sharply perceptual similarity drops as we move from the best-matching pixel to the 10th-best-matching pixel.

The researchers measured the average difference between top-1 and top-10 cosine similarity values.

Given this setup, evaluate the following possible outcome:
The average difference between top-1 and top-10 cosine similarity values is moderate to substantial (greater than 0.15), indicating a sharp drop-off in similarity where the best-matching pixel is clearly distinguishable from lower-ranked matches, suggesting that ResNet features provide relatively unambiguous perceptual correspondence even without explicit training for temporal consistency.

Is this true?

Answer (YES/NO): NO